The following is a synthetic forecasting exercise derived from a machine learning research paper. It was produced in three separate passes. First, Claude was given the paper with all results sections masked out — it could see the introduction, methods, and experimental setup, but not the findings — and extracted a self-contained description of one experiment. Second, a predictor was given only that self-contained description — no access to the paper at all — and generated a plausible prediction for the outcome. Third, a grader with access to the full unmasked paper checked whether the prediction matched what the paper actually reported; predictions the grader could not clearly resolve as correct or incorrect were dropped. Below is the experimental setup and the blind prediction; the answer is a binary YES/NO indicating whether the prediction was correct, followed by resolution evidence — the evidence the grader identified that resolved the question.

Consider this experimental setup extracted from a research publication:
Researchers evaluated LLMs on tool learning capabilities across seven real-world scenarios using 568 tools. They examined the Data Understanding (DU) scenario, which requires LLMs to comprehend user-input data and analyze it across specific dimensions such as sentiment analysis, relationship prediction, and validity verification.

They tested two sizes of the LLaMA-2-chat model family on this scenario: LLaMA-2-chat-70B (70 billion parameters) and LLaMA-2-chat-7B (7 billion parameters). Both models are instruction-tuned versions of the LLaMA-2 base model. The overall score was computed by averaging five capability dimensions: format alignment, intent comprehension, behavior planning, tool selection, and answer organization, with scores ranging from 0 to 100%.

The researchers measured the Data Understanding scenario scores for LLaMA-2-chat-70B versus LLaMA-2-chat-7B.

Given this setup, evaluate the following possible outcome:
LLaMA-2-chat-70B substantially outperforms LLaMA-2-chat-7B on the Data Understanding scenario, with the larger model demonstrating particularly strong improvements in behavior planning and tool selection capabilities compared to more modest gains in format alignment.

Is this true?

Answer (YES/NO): NO